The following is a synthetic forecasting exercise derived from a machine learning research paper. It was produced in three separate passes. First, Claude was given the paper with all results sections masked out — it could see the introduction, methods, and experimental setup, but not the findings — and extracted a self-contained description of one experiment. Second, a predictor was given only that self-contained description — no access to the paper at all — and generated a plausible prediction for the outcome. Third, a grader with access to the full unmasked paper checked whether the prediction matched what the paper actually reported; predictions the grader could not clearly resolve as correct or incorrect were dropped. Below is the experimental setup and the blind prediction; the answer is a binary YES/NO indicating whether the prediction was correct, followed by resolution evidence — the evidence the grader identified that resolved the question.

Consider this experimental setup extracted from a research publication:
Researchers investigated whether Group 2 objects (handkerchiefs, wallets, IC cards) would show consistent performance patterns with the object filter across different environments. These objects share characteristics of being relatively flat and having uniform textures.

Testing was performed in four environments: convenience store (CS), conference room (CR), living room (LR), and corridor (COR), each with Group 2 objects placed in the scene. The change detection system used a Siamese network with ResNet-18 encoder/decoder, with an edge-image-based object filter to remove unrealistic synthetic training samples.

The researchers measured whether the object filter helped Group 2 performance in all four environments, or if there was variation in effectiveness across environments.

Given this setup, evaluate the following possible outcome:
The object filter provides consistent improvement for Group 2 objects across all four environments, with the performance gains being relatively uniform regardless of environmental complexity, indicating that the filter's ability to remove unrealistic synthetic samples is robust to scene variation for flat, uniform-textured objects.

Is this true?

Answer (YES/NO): NO